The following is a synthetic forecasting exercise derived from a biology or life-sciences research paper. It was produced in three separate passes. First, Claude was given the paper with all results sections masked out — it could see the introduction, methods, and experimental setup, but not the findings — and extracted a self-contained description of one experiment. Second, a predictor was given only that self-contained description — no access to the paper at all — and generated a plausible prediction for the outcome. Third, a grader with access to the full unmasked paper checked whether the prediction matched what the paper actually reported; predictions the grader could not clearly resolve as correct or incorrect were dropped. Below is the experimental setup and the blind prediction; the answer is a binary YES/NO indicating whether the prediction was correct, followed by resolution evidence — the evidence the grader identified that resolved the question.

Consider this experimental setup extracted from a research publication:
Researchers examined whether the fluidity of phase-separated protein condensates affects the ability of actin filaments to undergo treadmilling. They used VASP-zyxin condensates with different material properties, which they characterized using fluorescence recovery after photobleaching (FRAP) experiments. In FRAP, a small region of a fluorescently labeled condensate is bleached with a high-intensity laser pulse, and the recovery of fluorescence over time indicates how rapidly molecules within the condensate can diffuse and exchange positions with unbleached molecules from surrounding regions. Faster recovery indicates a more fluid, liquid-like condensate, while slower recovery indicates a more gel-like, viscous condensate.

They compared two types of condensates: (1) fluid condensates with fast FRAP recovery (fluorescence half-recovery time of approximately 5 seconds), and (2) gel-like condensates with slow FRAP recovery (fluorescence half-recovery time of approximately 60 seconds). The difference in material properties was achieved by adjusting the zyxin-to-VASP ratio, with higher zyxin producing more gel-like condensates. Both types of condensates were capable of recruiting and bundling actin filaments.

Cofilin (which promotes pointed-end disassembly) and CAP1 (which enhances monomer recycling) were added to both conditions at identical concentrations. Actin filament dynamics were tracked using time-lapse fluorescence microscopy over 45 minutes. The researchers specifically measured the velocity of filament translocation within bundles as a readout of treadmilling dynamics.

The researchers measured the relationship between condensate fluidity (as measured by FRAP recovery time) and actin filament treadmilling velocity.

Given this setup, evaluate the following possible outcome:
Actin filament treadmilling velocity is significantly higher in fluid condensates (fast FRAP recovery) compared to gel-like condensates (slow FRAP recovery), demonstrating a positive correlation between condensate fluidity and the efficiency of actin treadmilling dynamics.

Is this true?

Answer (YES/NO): YES